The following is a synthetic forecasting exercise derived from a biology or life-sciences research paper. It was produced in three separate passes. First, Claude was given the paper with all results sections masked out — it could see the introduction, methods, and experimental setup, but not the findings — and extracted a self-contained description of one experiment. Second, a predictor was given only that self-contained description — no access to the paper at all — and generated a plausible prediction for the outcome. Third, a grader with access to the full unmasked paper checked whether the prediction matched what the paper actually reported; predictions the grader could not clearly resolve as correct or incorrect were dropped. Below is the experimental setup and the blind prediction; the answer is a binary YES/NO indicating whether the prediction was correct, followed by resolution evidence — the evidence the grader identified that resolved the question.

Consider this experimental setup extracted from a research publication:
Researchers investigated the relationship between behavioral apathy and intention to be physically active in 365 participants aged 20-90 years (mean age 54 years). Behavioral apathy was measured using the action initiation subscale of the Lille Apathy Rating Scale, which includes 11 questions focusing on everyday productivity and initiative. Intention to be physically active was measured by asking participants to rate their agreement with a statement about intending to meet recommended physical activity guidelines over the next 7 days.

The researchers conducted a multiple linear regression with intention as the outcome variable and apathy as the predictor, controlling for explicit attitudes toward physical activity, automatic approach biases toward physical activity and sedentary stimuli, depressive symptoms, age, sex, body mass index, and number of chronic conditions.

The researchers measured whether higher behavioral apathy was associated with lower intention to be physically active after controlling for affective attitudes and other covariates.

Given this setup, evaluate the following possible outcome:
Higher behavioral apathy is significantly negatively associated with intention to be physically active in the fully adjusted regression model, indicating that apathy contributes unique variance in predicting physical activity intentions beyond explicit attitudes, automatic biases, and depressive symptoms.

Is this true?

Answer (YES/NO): NO